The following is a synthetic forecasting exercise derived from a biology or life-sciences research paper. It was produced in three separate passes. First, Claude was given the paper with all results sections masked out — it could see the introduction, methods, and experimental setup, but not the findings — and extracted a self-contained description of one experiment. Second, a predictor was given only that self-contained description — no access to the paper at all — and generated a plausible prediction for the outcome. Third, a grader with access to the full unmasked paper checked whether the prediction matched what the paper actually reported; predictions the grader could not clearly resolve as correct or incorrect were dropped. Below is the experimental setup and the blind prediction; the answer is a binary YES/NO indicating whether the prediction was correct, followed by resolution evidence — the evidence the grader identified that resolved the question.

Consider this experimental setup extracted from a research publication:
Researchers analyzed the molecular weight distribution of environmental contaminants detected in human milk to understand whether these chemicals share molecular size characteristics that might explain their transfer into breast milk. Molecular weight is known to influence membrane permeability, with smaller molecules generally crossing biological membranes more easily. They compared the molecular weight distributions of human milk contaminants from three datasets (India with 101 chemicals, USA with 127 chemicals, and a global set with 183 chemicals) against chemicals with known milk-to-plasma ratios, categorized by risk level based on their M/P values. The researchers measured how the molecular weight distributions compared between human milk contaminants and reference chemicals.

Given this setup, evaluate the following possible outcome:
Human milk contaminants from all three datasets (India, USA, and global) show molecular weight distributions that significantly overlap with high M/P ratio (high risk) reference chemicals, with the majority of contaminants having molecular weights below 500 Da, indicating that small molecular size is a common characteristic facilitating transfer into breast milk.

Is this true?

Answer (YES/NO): NO